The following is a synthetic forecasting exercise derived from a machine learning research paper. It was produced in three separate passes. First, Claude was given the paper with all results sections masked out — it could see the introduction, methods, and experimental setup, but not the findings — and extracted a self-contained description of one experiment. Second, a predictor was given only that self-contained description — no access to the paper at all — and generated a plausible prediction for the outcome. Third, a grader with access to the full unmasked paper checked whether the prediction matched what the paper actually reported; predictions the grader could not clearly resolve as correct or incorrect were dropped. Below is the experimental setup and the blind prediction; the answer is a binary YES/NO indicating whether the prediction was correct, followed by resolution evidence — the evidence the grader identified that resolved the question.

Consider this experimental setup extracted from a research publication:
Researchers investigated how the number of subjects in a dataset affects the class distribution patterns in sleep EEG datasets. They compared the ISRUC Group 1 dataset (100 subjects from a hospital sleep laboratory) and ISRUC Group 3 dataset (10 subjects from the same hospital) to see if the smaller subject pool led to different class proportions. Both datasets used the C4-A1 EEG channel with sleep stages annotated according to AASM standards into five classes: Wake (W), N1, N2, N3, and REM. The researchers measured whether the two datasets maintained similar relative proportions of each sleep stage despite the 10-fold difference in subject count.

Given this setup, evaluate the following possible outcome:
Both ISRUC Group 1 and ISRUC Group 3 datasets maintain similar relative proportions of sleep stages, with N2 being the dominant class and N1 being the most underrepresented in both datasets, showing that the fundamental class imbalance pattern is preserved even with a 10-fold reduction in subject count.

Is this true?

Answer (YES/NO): NO